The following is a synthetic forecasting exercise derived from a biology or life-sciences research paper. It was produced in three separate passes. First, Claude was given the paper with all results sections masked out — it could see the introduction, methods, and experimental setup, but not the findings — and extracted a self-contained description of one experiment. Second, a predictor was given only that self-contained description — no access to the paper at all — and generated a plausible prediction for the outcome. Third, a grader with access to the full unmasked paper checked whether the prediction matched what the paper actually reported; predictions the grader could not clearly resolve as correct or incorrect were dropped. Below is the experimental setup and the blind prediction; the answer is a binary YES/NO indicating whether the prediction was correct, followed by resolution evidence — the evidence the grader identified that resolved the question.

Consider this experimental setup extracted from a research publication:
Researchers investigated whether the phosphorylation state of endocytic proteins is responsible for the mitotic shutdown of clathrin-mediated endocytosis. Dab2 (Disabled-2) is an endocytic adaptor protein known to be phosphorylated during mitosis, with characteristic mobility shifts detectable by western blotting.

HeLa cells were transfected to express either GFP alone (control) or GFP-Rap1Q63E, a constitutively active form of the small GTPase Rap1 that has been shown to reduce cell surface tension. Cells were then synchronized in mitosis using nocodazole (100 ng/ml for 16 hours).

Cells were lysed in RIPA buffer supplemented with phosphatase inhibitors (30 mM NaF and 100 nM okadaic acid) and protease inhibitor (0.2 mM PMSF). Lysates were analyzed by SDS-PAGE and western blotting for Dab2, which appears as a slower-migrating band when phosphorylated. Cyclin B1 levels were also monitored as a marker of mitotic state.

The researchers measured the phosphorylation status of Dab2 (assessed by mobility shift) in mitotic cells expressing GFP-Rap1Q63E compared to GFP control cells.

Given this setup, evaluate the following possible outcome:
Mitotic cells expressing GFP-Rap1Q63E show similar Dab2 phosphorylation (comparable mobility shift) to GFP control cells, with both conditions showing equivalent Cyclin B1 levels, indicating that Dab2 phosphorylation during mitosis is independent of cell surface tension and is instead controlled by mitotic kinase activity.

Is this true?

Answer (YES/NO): YES